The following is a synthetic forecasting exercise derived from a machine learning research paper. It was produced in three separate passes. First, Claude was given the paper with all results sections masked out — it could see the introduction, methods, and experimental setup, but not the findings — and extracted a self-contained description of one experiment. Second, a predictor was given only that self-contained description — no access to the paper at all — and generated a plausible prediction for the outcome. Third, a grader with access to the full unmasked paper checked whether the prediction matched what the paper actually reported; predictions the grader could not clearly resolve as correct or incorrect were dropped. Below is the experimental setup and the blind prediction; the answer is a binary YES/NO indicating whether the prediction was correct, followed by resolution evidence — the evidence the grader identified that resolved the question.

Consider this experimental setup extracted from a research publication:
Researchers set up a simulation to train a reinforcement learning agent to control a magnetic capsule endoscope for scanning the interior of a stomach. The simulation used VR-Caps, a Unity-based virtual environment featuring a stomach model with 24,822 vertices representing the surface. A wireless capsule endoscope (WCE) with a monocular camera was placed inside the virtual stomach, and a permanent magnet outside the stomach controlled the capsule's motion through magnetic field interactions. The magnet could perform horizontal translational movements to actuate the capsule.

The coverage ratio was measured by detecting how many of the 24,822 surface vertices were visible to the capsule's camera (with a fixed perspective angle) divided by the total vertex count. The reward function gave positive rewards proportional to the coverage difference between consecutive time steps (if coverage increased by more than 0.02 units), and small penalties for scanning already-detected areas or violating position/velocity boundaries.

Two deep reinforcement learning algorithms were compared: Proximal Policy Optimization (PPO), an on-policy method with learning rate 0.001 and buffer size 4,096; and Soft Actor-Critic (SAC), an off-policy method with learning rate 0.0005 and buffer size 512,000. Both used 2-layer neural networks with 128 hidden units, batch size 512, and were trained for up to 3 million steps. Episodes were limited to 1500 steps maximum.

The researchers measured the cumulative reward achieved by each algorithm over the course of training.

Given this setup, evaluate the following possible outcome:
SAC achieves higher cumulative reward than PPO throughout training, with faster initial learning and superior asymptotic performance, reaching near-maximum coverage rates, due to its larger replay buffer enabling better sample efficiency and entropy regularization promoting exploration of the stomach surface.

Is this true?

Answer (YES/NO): NO